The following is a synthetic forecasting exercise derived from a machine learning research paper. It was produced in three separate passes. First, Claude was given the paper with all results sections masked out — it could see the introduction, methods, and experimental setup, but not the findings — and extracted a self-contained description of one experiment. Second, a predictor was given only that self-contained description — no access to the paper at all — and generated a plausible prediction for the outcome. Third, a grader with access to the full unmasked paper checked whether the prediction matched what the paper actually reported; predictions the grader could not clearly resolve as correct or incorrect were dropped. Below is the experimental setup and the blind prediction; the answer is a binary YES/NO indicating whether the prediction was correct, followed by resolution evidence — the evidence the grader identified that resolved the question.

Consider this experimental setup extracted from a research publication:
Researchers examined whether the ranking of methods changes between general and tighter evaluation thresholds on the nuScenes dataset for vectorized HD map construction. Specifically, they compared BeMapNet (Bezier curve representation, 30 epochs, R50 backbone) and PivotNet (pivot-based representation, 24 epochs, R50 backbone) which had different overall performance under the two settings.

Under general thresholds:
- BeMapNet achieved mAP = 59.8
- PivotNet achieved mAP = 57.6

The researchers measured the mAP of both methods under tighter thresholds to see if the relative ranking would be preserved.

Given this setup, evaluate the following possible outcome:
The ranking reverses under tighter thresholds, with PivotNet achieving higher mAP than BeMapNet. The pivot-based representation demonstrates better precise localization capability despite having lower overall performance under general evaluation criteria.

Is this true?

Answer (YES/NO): NO